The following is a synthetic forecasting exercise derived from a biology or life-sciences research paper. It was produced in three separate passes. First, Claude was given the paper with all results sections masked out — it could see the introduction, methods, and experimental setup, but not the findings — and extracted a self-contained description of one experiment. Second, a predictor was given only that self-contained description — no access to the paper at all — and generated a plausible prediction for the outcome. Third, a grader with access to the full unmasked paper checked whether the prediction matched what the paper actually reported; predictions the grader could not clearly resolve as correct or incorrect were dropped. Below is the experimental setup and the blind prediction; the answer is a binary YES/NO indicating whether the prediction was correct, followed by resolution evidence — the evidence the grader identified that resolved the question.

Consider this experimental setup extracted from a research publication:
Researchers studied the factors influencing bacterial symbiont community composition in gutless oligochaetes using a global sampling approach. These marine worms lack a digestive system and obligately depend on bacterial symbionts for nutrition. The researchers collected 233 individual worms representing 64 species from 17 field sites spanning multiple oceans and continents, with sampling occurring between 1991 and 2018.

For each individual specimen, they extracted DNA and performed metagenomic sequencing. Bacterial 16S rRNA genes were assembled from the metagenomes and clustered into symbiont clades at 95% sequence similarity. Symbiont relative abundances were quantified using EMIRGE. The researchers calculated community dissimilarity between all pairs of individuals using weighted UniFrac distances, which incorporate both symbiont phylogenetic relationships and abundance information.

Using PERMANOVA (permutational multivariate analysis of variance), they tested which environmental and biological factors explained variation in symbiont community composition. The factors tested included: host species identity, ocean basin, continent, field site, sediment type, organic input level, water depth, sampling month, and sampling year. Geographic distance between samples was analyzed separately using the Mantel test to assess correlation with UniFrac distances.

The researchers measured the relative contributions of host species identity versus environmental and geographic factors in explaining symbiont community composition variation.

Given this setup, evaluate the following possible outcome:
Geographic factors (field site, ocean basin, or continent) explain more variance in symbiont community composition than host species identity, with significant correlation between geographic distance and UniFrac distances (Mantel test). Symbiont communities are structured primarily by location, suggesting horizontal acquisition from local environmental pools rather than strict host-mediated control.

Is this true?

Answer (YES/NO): NO